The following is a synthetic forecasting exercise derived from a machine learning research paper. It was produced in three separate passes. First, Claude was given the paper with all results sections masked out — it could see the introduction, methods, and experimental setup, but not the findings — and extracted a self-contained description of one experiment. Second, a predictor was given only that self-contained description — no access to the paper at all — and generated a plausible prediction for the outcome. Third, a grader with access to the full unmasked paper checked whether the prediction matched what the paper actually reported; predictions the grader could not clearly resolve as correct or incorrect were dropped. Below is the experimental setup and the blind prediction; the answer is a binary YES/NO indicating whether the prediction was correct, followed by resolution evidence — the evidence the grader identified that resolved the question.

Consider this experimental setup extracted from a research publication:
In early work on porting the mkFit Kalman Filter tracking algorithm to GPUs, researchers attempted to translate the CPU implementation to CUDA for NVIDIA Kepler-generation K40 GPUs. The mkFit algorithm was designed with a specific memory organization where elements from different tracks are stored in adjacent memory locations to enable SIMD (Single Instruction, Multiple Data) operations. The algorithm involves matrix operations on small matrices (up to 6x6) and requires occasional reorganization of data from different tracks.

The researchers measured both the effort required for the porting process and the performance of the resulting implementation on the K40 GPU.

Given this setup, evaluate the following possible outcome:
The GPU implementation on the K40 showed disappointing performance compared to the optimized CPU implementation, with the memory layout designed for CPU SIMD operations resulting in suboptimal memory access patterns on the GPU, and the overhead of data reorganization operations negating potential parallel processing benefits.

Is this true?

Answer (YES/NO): NO